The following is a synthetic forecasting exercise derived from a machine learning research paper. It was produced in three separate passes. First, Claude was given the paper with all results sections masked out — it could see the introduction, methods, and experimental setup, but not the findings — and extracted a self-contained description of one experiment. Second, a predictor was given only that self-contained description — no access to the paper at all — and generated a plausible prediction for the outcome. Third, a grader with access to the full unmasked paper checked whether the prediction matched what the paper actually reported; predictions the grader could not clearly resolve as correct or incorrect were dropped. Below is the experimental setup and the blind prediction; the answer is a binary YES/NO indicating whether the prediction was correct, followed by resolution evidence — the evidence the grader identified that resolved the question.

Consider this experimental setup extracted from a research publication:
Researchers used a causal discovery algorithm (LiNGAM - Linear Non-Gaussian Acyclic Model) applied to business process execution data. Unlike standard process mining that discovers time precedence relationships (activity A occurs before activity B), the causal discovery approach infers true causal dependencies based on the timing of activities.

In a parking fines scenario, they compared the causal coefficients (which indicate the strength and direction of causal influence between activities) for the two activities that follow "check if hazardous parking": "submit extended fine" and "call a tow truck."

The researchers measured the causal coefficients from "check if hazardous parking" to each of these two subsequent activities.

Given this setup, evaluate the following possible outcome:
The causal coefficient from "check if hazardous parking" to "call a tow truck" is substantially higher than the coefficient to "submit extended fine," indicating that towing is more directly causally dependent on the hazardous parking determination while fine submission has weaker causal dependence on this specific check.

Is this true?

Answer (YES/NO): NO